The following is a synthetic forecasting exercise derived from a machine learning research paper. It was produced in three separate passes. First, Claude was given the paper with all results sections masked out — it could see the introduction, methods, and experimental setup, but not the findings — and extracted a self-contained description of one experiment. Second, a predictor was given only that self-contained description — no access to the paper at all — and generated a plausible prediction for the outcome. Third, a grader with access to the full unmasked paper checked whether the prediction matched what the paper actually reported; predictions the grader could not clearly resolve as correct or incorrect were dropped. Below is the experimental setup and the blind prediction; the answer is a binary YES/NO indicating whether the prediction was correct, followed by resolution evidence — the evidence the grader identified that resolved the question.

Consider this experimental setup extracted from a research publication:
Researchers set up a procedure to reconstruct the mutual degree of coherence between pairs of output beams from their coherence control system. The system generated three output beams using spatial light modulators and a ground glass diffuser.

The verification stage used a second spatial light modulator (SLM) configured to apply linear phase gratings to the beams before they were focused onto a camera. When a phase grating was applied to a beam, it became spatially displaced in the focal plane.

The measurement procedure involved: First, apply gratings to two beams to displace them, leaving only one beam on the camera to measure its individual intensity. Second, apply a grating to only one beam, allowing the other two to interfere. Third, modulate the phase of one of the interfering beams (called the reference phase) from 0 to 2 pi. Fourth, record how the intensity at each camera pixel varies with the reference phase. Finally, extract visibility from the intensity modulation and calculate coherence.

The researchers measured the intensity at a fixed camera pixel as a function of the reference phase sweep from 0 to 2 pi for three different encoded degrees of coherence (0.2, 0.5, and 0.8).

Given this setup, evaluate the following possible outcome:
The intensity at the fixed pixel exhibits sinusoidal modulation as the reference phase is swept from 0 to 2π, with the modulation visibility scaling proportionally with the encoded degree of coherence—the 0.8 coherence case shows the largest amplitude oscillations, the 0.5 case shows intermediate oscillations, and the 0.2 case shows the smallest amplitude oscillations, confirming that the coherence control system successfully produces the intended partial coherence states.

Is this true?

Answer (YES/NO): YES